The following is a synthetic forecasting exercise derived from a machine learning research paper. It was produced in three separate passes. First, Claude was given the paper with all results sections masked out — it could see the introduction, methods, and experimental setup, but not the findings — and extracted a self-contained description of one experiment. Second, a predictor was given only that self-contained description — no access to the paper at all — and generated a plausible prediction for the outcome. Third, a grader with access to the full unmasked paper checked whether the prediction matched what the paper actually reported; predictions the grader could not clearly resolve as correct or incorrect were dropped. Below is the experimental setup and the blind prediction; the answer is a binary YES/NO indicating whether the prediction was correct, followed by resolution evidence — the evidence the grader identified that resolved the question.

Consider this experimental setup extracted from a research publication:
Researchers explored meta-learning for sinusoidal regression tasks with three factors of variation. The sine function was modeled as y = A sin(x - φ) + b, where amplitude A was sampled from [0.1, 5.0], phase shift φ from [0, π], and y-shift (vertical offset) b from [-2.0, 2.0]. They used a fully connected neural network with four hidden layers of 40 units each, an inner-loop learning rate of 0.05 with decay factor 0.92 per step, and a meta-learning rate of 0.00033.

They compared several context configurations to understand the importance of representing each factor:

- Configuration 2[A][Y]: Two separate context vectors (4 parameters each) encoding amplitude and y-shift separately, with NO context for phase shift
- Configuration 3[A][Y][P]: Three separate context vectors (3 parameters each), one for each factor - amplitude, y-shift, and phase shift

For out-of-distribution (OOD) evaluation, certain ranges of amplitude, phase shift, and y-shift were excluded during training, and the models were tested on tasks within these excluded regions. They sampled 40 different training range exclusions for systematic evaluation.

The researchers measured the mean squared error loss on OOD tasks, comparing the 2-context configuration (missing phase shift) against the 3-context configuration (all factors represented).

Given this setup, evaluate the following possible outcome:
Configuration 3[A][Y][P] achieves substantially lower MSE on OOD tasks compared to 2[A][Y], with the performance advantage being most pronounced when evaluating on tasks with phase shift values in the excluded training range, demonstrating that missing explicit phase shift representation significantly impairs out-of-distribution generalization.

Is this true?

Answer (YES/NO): YES